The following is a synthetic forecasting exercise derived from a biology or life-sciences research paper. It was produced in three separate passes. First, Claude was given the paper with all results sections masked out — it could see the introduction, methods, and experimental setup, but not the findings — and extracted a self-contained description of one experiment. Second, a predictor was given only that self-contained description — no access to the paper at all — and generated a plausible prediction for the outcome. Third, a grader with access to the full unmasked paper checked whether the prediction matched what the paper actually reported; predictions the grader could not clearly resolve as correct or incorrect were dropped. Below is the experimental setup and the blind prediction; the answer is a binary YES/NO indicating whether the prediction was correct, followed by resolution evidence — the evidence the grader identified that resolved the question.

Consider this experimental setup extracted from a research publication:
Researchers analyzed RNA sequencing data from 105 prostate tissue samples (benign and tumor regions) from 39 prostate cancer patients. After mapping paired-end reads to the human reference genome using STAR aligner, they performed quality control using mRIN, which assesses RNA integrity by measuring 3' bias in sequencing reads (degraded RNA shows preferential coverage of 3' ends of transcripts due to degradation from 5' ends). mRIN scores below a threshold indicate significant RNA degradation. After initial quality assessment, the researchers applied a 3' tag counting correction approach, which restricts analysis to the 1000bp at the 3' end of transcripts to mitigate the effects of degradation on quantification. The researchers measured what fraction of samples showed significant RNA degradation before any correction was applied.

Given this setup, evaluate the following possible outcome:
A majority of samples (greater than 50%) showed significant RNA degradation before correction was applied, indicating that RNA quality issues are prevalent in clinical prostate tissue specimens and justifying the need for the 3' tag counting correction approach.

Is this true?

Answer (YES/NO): NO